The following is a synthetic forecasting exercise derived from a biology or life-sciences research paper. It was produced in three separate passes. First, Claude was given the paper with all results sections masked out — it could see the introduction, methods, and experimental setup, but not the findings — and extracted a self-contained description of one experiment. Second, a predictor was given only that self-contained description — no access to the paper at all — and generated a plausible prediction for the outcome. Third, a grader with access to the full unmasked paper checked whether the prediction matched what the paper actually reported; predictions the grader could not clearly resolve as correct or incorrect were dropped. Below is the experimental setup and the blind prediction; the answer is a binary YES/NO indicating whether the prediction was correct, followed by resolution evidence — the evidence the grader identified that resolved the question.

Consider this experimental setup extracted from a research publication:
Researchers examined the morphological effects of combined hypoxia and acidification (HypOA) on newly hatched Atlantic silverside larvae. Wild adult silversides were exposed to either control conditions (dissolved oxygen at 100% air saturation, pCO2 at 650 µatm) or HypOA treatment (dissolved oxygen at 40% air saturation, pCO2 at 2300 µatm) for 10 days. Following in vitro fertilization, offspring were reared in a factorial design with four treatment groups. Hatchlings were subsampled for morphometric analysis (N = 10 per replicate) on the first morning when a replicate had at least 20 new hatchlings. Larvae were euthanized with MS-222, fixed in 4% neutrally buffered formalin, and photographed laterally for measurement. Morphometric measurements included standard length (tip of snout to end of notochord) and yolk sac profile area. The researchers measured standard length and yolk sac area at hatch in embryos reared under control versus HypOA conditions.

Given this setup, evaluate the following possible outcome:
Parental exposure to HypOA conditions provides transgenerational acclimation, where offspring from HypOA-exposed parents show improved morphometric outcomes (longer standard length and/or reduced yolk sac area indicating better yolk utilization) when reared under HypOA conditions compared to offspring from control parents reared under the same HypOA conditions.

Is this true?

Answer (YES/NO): NO